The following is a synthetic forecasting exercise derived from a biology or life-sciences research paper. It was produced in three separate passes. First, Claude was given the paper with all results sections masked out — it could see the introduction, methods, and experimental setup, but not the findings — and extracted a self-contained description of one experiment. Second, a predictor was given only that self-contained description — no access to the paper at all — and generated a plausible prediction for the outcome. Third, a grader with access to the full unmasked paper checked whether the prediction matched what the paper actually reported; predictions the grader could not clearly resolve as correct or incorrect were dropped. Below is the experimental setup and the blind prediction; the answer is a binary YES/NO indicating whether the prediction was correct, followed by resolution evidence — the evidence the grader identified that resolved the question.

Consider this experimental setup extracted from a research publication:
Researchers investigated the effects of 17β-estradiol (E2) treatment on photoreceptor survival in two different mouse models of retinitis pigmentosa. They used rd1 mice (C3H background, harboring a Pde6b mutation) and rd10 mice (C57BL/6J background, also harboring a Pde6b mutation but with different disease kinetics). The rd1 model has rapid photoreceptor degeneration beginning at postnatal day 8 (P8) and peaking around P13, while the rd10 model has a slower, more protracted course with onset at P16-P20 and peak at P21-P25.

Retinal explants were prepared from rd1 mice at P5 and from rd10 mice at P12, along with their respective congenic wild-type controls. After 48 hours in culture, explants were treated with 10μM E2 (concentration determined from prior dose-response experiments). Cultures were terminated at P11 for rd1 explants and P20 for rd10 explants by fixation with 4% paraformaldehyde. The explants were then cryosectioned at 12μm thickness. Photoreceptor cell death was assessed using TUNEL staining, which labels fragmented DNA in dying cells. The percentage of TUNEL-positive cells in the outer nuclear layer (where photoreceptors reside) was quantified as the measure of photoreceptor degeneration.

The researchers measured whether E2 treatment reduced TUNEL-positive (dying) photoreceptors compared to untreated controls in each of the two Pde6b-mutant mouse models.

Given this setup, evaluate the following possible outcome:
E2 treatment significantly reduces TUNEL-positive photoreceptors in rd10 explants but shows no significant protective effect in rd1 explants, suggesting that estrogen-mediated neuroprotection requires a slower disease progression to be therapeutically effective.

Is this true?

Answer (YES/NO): NO